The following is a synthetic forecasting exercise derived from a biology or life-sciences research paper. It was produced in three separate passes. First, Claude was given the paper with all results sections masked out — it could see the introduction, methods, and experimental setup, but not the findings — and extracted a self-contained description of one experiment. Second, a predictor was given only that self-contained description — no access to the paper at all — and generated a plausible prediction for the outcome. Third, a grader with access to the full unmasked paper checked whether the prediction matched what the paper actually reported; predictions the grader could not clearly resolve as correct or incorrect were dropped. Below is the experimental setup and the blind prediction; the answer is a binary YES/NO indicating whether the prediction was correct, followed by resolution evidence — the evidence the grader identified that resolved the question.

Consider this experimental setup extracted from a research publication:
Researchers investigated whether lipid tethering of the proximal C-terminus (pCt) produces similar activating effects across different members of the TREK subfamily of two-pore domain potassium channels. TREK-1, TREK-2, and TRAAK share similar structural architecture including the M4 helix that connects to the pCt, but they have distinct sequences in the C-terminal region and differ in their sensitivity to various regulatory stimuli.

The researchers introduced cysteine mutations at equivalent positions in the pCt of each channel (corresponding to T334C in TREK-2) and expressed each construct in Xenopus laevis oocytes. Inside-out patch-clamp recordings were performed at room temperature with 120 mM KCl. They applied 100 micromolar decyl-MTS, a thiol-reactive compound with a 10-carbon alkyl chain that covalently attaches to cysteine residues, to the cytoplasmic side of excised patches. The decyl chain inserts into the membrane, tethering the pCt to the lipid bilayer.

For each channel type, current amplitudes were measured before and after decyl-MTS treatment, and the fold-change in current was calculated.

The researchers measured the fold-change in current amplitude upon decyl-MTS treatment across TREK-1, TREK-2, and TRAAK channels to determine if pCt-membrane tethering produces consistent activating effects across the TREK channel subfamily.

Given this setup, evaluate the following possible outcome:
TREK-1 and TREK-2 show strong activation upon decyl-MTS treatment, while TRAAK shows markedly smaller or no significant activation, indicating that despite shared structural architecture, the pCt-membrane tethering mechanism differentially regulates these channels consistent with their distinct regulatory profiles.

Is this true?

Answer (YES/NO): NO